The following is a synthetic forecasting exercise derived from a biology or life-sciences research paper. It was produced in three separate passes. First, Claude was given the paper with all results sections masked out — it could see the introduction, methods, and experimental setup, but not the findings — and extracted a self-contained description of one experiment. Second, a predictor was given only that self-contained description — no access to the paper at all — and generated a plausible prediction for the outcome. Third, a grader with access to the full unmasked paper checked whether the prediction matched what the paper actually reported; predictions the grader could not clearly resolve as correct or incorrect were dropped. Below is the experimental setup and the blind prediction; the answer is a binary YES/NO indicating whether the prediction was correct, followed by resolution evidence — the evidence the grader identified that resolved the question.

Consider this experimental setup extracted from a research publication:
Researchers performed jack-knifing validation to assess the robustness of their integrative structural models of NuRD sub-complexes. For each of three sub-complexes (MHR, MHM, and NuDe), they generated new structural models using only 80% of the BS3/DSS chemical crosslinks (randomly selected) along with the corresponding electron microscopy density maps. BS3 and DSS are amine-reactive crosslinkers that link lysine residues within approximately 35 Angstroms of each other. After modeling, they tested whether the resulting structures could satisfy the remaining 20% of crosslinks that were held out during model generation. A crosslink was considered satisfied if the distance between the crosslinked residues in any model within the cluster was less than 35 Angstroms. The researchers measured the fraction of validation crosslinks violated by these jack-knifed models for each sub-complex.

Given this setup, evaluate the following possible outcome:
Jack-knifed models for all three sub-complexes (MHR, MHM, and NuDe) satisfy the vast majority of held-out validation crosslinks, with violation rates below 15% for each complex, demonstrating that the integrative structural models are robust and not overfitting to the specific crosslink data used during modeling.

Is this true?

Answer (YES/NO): YES